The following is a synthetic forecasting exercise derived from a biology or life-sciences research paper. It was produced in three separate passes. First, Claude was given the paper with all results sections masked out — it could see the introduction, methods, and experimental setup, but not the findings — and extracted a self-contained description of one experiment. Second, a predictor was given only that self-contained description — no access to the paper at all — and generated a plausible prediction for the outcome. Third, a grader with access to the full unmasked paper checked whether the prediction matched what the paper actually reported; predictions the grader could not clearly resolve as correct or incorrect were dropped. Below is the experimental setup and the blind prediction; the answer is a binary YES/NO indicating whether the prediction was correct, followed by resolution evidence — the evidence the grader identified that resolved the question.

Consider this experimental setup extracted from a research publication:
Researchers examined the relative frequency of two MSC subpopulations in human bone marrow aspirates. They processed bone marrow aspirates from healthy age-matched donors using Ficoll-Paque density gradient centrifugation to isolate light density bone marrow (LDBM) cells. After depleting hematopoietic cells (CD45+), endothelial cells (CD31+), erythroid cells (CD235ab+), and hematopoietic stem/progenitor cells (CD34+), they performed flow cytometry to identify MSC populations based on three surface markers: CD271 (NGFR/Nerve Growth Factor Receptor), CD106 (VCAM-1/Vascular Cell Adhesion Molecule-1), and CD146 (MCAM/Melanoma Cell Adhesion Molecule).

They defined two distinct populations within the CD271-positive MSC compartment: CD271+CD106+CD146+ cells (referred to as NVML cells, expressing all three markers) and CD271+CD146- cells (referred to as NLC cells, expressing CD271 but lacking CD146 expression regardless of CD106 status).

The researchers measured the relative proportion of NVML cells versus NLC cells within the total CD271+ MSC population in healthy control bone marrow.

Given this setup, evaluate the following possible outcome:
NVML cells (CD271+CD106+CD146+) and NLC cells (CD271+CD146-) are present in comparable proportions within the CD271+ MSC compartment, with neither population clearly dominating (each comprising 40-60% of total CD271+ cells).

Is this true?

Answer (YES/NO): NO